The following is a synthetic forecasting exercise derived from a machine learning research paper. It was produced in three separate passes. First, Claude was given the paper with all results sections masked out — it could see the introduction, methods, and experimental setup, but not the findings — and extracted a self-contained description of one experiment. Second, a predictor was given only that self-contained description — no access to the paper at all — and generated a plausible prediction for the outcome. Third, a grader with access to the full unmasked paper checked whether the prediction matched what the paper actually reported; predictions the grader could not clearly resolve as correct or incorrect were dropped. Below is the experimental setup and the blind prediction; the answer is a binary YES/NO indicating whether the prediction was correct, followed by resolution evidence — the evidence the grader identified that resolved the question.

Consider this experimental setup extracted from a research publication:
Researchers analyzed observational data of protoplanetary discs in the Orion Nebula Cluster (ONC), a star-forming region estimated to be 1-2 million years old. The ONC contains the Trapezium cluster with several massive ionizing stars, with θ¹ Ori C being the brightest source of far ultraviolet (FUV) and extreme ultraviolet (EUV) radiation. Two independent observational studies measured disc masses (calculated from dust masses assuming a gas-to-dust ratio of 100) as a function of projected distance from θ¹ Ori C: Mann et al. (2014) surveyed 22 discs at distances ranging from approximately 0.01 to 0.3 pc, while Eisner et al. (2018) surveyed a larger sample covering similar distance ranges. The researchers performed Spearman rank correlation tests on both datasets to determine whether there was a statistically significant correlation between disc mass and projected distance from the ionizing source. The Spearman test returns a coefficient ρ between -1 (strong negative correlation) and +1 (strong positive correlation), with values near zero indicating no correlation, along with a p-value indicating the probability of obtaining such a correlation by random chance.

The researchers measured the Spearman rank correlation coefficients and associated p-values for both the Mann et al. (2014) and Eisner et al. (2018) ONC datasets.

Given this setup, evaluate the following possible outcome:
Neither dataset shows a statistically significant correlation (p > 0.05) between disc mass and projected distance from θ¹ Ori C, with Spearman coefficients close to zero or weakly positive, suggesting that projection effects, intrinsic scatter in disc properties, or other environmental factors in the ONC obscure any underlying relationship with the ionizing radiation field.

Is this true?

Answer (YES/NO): NO